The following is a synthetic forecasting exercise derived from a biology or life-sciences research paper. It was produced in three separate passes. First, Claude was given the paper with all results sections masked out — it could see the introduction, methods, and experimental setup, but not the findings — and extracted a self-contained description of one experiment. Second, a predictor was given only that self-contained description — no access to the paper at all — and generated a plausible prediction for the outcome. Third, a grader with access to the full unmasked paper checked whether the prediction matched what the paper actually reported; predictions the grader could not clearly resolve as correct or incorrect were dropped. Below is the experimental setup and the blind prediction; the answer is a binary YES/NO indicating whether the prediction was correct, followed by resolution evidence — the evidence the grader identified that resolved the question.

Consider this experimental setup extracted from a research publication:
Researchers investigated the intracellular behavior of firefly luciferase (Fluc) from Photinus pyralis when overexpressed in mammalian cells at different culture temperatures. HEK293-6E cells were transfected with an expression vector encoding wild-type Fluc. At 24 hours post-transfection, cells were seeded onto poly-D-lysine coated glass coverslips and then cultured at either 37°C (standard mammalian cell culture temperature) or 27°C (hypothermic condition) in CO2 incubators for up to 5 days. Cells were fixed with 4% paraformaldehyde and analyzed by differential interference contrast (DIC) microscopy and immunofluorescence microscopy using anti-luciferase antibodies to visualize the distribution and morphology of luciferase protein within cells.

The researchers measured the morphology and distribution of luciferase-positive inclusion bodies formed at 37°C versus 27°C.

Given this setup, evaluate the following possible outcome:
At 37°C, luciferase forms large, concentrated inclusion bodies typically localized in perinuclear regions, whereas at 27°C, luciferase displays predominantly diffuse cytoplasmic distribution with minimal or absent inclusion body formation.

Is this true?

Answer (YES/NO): NO